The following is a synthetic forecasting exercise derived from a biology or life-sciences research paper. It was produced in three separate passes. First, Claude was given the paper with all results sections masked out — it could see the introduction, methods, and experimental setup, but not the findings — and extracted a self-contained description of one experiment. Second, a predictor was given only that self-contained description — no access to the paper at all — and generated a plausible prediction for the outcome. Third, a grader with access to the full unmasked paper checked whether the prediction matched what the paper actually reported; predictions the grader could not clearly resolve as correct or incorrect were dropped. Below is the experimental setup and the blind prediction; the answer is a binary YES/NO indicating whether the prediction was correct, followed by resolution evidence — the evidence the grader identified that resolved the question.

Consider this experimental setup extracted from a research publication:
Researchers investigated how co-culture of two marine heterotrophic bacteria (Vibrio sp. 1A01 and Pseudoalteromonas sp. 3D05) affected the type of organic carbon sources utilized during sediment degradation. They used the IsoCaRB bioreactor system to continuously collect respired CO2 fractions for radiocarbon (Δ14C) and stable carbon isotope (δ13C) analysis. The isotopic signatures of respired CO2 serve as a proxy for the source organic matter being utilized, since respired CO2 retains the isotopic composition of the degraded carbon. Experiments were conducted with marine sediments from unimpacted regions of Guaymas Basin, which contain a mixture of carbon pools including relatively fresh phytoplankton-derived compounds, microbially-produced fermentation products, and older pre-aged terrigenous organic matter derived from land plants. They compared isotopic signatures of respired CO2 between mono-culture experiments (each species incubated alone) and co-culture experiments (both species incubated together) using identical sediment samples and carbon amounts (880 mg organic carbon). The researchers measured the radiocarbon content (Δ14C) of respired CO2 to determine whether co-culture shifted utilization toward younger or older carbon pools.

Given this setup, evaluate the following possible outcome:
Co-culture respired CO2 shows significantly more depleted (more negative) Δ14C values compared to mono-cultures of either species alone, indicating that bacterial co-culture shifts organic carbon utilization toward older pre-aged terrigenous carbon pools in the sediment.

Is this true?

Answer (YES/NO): NO